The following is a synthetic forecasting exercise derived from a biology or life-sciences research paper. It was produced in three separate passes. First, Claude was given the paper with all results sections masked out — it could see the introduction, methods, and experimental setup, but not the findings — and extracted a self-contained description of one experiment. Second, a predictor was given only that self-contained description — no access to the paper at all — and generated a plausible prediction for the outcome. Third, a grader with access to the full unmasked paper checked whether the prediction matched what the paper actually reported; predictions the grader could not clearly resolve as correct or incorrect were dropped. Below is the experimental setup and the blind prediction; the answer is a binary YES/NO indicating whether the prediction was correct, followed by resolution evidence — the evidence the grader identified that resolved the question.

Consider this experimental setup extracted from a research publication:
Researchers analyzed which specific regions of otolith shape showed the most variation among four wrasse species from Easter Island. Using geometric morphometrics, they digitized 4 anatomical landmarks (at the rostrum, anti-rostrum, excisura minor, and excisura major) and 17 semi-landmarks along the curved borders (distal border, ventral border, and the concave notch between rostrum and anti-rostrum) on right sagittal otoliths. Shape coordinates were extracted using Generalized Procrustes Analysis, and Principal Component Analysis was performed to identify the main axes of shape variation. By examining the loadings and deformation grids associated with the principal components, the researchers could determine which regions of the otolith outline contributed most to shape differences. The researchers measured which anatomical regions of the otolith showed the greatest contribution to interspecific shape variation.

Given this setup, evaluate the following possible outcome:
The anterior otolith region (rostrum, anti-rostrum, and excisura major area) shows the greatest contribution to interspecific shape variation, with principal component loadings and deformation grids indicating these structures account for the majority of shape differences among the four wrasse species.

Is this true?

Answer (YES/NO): NO